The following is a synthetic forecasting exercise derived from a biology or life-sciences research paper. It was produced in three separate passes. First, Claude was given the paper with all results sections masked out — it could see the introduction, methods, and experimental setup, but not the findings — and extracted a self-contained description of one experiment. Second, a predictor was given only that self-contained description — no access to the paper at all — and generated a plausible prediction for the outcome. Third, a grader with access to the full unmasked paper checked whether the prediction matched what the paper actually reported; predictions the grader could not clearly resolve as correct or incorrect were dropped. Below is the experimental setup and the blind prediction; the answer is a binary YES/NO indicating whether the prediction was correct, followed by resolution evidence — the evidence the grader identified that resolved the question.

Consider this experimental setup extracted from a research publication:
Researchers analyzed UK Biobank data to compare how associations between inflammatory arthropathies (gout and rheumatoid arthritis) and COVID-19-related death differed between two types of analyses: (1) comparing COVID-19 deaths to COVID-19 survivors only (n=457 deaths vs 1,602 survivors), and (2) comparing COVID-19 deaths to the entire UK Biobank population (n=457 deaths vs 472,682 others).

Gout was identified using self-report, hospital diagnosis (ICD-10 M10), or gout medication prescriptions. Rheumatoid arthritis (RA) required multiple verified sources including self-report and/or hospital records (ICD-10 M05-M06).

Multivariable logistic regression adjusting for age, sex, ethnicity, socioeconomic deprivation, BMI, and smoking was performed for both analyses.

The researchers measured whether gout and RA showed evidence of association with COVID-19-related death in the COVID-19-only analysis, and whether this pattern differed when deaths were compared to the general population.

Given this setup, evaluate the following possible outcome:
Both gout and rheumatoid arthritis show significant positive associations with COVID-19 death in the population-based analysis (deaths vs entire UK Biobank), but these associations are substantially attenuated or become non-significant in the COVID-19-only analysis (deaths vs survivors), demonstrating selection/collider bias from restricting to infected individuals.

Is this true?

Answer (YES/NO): YES